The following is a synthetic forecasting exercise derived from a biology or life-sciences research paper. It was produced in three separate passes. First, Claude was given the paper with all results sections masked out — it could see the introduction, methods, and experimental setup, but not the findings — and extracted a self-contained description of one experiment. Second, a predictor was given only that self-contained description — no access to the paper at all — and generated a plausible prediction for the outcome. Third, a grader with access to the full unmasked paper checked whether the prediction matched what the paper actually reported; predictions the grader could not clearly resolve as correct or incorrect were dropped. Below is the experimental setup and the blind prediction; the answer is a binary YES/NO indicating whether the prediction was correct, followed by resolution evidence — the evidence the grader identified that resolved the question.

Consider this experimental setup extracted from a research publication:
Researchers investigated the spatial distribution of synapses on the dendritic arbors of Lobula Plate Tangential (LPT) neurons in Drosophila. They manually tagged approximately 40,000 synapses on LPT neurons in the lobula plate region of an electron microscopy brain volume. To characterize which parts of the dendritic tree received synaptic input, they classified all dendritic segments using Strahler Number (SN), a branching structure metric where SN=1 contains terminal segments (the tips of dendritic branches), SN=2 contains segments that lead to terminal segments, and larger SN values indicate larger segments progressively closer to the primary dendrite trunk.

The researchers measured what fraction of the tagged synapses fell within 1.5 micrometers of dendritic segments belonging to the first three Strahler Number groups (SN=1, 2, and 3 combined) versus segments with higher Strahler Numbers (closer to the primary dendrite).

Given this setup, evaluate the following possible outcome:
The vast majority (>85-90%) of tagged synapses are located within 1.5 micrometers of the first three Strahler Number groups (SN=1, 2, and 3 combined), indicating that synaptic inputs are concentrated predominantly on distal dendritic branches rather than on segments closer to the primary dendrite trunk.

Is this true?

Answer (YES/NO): YES